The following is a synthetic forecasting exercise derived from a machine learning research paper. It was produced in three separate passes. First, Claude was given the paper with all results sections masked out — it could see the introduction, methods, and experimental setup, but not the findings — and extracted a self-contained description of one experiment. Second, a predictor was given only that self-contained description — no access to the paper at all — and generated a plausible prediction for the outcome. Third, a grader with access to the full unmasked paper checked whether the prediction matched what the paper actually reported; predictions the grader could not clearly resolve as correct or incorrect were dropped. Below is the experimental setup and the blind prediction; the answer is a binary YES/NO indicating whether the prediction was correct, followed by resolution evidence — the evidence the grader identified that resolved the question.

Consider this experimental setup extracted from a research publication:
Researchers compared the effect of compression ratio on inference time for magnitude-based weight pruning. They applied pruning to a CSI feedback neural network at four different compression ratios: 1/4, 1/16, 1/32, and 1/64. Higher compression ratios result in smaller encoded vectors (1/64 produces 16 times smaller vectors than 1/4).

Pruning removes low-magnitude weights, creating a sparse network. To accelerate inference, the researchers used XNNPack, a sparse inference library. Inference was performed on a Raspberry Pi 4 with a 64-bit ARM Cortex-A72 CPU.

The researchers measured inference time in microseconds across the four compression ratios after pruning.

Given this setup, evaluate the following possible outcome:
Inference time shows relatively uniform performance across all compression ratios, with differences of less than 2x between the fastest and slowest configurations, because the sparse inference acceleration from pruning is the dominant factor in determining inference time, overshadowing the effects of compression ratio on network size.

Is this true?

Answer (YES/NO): NO